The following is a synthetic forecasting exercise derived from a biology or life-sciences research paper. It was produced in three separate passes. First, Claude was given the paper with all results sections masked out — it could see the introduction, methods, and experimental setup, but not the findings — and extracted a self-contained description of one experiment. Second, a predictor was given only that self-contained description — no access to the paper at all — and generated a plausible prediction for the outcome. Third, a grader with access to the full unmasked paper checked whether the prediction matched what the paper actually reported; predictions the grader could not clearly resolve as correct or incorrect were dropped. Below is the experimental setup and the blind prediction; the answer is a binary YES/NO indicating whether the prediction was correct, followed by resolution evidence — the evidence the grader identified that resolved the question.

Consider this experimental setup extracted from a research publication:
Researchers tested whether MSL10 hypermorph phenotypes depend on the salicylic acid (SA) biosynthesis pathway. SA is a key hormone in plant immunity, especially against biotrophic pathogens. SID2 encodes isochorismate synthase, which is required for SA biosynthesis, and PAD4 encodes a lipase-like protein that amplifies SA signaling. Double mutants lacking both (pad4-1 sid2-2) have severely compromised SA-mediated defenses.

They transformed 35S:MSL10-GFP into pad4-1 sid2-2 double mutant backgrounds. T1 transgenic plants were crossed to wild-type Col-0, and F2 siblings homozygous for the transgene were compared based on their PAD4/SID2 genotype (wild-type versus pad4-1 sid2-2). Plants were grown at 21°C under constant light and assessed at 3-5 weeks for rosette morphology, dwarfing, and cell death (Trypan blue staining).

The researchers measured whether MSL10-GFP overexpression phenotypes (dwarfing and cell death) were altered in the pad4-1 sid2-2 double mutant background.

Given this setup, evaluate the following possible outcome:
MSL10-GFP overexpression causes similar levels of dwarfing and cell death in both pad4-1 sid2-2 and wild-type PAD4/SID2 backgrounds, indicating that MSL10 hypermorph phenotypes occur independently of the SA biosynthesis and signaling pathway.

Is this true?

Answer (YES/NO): NO